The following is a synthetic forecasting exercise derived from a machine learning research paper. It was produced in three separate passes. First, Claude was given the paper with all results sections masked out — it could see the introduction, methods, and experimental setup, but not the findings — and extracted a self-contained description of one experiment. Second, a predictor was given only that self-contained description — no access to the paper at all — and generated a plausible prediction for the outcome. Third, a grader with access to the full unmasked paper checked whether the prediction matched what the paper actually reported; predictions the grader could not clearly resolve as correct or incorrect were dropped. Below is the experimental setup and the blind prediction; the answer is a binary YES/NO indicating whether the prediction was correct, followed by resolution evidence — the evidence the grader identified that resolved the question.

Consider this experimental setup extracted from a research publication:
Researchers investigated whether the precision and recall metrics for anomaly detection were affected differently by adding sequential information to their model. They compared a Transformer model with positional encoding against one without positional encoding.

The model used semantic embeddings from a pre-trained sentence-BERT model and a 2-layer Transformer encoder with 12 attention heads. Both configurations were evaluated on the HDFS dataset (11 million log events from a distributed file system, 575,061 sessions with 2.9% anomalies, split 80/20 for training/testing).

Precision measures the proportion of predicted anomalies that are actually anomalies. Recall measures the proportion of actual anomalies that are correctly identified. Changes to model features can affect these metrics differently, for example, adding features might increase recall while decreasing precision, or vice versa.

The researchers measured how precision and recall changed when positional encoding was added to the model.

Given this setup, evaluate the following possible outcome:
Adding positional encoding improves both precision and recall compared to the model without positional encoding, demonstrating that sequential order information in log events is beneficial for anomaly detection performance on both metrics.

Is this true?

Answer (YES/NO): NO